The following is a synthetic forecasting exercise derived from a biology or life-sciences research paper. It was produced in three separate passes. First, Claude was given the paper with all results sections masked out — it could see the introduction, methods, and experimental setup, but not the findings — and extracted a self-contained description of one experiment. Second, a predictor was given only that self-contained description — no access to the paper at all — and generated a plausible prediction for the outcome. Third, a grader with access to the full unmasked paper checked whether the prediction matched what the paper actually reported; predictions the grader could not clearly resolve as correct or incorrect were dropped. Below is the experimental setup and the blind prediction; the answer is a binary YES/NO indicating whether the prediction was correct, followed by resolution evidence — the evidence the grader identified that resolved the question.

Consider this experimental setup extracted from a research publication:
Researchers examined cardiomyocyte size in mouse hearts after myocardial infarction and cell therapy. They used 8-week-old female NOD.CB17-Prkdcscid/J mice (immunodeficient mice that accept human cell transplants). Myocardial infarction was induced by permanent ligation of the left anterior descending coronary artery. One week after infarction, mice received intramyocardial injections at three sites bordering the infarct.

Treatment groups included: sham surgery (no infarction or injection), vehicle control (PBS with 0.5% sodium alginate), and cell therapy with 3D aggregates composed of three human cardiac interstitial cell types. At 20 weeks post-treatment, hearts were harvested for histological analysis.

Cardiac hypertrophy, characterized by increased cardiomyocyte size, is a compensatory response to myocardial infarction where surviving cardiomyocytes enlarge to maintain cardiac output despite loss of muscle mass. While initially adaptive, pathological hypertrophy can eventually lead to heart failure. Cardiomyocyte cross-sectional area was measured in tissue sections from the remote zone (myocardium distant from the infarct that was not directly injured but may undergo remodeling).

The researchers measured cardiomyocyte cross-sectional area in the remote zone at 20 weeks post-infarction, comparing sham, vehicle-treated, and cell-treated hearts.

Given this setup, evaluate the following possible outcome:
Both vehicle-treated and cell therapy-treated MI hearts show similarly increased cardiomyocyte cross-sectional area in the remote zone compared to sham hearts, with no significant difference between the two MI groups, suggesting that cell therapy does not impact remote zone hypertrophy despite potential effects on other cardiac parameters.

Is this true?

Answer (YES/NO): NO